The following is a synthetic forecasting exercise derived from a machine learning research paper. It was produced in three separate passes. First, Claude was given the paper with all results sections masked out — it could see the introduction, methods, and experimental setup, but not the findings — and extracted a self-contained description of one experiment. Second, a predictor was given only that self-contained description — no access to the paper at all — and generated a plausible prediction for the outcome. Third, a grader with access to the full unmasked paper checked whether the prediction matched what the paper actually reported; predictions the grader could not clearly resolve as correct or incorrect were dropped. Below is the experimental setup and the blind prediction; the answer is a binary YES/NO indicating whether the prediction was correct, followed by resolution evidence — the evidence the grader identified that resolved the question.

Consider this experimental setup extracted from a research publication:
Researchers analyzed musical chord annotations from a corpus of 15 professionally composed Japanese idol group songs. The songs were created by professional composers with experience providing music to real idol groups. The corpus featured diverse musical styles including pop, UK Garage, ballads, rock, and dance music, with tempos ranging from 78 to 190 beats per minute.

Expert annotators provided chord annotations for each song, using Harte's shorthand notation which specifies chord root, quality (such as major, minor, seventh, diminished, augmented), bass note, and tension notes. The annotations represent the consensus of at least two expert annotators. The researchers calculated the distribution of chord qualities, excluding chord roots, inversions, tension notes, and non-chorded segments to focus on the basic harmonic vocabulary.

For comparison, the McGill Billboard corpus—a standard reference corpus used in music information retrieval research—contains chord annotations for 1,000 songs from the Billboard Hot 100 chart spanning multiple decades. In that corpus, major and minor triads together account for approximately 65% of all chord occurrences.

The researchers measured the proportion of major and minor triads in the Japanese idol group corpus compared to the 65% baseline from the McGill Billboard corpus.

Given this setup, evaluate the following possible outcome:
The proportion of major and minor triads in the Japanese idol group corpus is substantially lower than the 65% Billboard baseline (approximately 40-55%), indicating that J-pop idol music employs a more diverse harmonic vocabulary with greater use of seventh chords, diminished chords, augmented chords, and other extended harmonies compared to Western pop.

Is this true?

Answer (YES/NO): YES